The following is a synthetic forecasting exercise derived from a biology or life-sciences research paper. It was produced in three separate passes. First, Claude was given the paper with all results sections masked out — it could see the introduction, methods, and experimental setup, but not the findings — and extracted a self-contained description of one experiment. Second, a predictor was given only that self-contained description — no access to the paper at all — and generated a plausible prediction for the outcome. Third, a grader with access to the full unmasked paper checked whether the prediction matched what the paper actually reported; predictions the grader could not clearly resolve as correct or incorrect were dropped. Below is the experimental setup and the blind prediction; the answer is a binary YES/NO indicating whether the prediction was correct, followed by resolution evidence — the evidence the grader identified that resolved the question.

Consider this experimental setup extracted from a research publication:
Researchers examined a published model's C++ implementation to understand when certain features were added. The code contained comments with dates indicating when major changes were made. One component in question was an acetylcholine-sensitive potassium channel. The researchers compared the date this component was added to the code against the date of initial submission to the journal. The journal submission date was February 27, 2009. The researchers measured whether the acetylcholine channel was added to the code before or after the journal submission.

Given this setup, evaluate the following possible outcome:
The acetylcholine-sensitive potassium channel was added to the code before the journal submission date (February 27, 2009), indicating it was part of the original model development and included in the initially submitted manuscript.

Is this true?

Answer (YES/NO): NO